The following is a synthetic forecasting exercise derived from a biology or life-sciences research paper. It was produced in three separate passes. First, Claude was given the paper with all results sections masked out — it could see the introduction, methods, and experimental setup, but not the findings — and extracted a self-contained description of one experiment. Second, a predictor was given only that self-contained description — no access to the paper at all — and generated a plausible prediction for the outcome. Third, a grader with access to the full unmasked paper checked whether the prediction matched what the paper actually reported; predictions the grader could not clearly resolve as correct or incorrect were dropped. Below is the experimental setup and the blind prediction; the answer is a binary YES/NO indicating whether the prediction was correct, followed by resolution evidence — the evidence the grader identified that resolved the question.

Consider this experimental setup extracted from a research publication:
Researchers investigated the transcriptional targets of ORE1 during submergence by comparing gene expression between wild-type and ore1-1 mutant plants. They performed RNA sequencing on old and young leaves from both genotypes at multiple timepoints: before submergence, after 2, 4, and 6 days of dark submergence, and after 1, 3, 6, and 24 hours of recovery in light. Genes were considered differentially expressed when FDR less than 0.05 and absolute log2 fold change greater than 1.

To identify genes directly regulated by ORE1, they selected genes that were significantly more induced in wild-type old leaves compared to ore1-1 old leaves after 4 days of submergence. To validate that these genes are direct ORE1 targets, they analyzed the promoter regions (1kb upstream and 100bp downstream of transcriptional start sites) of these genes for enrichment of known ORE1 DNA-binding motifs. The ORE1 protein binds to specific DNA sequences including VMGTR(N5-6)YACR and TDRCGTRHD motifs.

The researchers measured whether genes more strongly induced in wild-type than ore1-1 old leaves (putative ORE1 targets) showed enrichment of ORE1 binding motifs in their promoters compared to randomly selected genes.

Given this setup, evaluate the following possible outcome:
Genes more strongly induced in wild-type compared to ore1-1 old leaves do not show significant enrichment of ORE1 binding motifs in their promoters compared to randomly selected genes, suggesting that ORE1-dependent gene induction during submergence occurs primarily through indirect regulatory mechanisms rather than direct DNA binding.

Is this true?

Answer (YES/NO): NO